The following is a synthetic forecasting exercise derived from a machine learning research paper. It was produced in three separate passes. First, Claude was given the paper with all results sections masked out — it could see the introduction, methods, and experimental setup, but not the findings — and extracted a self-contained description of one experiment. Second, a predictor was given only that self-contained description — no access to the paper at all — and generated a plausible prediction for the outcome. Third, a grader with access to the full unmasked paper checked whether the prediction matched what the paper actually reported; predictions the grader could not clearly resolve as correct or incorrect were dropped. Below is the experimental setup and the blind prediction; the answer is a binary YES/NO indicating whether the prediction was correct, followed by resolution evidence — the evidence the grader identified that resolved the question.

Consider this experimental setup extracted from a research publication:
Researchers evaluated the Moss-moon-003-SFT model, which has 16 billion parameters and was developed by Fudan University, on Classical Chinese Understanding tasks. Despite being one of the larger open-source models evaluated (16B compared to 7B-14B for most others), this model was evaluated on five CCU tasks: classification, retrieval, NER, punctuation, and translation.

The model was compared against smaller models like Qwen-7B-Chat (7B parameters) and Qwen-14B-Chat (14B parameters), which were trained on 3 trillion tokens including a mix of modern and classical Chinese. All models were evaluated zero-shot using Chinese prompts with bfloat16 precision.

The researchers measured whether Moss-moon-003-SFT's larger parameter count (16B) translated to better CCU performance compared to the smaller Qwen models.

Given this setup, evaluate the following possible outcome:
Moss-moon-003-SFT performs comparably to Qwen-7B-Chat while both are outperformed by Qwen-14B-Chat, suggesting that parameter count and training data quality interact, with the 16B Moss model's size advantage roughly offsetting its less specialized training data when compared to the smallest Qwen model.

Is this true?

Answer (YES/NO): NO